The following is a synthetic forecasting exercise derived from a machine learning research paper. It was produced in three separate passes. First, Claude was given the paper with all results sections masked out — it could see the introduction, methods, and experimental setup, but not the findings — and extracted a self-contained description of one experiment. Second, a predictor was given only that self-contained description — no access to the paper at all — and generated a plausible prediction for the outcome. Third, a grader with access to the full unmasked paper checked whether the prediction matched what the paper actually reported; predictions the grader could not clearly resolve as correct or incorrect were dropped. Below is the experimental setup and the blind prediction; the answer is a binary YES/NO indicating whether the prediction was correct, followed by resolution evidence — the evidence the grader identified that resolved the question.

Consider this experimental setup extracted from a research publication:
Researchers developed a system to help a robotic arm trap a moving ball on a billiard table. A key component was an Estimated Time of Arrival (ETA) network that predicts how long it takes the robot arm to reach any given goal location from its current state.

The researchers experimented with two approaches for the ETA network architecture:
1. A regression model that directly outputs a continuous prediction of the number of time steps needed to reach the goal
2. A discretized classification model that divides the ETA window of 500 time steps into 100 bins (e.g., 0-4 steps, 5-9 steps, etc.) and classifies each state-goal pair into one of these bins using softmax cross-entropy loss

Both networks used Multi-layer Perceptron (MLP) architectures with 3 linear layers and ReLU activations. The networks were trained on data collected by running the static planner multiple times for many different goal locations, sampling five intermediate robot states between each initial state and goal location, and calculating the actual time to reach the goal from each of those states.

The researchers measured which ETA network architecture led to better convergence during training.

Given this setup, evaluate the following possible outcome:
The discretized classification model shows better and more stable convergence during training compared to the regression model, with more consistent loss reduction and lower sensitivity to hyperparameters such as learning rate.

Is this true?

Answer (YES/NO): NO